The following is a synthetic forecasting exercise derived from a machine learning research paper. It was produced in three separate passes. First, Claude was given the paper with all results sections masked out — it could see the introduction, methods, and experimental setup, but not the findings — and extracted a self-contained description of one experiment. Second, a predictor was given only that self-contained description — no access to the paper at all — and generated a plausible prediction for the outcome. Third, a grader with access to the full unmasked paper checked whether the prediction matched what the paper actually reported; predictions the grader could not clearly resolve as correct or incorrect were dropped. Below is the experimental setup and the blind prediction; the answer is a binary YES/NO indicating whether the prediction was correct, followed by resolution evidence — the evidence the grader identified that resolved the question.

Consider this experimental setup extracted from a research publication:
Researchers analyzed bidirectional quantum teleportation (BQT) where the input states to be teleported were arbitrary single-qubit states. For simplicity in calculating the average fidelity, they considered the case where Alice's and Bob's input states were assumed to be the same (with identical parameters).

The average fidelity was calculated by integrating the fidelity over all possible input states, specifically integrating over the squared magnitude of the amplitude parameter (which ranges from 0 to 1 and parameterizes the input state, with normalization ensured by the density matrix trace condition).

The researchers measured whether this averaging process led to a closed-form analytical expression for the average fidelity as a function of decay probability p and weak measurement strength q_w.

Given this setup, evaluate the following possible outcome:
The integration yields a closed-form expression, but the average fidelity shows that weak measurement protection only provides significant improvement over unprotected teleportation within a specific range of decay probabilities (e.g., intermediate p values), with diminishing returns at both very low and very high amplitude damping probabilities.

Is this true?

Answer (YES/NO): NO